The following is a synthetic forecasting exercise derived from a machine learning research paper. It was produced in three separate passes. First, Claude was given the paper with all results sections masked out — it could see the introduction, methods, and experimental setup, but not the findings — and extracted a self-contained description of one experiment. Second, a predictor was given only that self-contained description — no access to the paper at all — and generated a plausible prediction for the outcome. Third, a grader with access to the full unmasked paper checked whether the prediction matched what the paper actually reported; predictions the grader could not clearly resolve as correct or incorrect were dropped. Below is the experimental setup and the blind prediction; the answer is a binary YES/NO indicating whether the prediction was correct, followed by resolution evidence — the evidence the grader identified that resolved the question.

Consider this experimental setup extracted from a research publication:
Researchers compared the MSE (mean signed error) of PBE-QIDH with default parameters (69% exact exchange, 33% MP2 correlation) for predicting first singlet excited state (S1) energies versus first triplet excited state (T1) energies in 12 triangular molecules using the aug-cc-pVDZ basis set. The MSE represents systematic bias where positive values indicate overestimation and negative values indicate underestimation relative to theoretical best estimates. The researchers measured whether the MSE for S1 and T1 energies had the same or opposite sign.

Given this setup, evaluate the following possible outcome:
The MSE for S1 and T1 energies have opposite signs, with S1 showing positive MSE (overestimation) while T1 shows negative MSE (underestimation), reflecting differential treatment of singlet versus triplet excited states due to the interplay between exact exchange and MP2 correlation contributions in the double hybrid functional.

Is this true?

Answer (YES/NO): NO